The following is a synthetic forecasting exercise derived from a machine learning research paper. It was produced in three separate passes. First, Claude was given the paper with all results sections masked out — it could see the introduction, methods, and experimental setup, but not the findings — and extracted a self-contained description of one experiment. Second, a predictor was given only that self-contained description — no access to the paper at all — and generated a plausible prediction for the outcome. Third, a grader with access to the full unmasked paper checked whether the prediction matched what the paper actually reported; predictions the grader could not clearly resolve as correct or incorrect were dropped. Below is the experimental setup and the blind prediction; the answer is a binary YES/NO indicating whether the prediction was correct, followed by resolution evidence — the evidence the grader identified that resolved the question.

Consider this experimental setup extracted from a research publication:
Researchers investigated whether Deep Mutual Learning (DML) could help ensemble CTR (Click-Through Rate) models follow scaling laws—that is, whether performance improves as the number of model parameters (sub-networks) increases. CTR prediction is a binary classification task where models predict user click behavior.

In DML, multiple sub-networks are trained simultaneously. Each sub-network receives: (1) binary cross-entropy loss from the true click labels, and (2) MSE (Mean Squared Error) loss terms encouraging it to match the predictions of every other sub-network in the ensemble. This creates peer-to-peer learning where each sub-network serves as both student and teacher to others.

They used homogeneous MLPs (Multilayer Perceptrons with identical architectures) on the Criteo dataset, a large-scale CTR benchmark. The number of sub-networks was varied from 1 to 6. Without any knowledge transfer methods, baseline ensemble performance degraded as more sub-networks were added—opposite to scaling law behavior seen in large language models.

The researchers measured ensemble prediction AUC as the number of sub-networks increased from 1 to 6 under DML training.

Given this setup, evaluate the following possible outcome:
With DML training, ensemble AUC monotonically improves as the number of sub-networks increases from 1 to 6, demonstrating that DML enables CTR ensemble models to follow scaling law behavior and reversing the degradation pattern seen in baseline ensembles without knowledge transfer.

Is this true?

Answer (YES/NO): NO